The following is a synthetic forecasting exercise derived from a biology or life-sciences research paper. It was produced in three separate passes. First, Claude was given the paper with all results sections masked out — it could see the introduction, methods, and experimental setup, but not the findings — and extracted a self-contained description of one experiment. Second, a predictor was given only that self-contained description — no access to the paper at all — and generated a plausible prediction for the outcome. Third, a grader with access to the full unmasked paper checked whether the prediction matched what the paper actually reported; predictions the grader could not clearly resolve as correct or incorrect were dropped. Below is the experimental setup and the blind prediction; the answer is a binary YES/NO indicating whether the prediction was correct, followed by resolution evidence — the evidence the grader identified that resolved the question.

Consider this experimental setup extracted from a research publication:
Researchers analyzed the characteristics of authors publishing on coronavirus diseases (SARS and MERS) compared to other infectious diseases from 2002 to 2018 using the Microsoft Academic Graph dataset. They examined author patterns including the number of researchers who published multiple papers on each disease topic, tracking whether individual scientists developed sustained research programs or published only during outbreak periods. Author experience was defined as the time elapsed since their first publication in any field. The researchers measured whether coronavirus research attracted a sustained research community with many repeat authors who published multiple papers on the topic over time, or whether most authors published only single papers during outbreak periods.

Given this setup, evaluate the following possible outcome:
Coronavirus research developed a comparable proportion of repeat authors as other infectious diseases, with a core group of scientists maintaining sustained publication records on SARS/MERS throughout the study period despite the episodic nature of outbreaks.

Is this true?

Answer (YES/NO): NO